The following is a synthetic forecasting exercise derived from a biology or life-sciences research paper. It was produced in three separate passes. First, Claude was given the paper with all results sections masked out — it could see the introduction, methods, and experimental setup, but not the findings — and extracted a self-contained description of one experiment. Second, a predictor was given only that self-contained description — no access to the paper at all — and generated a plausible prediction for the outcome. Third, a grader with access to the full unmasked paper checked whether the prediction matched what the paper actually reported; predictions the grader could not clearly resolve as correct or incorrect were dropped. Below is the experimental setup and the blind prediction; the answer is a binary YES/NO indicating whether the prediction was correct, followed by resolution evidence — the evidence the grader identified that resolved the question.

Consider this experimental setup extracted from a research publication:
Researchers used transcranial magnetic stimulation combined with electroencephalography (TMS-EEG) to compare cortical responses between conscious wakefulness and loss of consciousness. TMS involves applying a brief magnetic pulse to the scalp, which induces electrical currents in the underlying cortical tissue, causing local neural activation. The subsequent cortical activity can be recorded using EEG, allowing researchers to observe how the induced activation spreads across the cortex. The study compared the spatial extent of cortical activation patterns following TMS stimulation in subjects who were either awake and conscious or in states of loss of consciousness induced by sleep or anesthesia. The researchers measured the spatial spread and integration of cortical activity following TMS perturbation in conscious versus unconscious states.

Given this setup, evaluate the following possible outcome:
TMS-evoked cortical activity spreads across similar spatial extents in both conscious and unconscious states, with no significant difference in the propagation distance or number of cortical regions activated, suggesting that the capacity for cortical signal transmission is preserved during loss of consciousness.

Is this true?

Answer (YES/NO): NO